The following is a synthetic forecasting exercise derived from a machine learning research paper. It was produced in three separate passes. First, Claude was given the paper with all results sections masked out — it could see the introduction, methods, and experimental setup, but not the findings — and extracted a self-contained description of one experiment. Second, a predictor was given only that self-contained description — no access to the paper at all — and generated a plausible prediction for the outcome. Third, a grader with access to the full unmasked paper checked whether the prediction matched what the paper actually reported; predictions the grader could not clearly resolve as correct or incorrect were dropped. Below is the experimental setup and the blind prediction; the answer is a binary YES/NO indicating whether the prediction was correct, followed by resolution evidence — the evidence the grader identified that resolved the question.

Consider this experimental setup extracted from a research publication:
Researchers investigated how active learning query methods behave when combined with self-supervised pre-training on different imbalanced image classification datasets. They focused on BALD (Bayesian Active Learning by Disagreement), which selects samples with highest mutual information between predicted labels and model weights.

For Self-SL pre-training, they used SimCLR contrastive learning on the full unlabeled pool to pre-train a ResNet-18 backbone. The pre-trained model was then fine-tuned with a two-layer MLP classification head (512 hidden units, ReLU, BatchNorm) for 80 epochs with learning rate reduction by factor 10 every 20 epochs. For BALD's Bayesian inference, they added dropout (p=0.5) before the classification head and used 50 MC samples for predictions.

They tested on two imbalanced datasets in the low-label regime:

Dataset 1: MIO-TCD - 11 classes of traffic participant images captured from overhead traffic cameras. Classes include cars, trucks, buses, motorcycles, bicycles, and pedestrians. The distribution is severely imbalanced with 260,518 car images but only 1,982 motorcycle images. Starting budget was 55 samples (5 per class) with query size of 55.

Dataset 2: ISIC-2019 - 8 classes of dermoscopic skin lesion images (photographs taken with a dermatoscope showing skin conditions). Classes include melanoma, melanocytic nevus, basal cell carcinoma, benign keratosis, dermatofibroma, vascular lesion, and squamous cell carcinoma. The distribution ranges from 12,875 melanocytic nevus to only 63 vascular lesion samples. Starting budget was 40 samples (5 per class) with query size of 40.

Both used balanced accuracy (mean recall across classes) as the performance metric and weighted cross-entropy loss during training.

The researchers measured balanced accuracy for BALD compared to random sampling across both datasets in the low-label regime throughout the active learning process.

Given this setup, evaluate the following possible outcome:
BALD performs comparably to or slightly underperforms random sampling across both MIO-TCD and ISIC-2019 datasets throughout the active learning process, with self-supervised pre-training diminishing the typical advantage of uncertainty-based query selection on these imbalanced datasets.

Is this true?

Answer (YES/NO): NO